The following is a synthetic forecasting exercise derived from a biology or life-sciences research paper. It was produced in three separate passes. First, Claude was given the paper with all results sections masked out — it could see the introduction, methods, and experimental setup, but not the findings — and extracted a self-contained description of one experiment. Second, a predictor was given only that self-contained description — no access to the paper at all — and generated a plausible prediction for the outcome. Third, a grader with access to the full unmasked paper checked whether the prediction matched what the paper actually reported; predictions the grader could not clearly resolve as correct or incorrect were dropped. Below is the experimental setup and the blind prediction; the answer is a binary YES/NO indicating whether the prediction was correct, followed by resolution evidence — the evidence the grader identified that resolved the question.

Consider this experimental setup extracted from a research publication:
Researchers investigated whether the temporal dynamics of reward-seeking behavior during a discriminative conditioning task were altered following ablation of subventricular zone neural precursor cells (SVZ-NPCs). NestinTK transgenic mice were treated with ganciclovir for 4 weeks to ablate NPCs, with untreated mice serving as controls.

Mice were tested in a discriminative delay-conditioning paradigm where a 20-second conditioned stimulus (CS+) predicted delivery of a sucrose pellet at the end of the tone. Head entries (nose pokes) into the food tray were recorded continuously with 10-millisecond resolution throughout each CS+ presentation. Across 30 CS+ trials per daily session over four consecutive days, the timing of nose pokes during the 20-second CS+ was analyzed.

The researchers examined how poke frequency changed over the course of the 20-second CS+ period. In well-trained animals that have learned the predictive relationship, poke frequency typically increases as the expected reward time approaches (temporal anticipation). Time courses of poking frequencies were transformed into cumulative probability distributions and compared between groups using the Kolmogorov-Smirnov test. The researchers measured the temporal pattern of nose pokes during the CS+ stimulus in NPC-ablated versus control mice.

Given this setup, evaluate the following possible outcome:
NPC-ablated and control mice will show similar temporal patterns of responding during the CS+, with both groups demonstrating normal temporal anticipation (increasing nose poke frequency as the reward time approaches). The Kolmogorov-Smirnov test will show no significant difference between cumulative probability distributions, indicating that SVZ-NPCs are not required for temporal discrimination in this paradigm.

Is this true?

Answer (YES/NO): NO